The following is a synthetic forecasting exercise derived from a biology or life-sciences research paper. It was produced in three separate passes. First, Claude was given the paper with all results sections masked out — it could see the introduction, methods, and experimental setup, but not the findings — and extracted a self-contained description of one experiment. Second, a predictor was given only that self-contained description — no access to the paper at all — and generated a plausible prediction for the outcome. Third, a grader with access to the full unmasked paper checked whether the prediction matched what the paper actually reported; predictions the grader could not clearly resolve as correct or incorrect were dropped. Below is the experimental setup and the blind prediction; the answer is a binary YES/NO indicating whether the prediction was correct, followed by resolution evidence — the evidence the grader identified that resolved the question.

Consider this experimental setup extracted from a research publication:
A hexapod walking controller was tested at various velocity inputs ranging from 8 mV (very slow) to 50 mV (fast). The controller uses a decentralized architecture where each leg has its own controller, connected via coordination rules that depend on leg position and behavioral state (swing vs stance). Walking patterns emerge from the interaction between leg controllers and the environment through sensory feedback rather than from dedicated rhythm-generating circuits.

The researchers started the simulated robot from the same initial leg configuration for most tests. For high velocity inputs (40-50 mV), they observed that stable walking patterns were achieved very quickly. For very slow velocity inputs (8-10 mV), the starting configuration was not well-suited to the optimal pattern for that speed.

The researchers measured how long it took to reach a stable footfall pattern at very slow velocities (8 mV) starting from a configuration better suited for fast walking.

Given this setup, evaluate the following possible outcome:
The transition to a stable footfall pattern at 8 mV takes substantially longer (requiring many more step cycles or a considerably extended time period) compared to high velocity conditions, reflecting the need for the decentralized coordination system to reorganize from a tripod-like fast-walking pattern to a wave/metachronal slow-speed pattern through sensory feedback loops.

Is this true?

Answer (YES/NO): YES